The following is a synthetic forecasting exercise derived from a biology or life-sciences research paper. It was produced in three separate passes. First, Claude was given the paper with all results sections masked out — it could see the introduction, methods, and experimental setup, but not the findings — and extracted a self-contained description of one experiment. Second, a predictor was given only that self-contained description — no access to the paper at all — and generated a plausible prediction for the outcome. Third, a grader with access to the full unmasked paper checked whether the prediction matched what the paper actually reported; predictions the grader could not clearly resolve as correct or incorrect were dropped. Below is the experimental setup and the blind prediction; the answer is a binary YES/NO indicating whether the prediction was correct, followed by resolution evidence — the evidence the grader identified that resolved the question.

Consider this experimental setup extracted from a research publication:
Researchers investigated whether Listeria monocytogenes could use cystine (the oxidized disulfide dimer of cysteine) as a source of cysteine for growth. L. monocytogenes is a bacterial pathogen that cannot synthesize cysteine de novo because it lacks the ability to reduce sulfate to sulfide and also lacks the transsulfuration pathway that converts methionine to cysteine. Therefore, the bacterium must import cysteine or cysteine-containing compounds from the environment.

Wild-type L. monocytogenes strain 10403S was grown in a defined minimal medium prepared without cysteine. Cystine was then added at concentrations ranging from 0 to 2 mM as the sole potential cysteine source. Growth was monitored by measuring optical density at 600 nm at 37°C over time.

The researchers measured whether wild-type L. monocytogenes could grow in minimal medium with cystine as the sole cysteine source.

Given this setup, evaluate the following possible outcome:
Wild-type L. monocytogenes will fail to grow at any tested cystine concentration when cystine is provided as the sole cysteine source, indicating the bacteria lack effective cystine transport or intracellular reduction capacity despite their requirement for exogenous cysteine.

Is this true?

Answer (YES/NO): NO